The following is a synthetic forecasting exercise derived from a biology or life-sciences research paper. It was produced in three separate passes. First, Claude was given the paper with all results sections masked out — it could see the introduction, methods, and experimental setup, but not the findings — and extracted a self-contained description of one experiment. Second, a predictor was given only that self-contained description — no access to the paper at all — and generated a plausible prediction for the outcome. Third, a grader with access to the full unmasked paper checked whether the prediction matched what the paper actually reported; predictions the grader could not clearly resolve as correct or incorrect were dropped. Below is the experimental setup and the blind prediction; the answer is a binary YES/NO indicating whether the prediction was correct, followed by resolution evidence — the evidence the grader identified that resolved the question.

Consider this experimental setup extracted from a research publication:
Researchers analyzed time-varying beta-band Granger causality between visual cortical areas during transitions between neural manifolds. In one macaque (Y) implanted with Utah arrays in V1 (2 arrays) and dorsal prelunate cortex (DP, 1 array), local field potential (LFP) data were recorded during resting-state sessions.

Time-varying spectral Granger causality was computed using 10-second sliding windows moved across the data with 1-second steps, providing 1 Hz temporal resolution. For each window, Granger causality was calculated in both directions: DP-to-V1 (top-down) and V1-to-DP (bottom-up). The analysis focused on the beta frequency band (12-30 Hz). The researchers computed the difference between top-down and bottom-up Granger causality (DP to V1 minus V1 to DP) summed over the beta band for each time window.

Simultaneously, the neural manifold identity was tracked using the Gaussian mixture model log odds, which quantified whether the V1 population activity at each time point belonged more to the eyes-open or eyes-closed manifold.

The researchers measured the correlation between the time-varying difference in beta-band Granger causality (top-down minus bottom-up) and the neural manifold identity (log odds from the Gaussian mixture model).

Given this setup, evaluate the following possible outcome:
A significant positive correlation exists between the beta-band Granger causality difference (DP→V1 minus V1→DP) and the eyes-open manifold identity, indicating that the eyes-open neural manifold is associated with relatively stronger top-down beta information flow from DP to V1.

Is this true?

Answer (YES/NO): NO